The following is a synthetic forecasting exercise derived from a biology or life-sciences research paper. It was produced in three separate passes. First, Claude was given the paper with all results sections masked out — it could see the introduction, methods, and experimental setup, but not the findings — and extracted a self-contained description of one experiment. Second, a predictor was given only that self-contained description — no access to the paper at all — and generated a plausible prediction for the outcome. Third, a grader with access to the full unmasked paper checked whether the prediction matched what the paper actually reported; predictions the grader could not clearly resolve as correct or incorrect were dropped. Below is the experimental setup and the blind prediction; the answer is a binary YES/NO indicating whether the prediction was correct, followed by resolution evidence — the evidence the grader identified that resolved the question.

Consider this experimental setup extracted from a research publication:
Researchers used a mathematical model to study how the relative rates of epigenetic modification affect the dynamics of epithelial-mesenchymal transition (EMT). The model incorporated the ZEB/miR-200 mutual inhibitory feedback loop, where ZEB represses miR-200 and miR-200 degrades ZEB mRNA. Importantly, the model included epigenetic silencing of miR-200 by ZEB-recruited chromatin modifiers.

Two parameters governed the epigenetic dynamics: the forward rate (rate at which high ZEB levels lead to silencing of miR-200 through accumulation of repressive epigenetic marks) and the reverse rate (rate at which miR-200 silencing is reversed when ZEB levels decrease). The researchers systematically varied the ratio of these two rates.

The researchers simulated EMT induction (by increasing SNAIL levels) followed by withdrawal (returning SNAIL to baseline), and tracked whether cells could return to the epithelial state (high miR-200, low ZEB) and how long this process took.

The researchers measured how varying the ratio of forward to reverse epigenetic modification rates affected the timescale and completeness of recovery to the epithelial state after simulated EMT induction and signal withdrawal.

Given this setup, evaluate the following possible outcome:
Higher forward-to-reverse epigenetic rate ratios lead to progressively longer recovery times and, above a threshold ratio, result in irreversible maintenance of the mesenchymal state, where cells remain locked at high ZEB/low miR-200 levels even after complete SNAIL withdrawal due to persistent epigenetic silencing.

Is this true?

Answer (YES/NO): NO